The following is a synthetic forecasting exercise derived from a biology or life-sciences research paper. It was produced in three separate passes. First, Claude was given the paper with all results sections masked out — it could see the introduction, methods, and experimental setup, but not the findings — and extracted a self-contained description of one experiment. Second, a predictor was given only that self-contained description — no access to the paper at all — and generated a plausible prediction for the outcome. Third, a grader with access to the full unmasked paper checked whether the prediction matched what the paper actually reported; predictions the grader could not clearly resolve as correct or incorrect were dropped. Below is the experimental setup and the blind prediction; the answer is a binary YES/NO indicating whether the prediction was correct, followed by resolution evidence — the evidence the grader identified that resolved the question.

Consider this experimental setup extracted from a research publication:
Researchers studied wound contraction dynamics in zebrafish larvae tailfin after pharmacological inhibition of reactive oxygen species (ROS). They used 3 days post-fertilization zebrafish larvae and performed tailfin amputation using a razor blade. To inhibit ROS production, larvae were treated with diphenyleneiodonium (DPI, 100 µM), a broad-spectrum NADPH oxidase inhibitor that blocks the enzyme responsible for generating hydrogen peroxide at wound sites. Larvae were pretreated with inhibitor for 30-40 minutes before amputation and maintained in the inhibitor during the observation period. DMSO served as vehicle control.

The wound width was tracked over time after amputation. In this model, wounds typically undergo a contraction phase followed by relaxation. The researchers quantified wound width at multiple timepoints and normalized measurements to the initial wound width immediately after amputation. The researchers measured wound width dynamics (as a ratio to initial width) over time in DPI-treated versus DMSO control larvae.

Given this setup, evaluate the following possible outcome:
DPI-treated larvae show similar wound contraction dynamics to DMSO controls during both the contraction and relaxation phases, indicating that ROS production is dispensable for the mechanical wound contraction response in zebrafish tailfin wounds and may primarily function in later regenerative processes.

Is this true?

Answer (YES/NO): NO